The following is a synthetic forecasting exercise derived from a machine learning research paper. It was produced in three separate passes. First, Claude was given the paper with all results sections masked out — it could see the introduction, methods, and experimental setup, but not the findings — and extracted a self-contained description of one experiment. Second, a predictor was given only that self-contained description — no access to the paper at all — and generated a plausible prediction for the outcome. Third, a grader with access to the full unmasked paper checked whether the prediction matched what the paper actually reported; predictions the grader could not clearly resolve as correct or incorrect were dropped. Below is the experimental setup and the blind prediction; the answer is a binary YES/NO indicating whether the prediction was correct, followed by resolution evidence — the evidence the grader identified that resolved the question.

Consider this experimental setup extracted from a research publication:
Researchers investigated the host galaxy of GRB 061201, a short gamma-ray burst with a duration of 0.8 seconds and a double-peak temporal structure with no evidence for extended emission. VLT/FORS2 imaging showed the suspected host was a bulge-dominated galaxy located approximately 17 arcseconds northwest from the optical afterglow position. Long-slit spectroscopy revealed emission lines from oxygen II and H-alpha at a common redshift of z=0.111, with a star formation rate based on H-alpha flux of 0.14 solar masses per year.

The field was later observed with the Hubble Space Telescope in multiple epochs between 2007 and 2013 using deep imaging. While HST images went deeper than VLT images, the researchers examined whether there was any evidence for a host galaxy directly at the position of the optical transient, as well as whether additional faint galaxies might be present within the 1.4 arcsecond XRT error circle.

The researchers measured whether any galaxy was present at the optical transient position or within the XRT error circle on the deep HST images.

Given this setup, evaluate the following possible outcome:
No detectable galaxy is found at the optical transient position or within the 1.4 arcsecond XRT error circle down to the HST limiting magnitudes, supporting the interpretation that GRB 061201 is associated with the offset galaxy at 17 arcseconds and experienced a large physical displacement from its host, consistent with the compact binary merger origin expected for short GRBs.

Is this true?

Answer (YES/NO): NO